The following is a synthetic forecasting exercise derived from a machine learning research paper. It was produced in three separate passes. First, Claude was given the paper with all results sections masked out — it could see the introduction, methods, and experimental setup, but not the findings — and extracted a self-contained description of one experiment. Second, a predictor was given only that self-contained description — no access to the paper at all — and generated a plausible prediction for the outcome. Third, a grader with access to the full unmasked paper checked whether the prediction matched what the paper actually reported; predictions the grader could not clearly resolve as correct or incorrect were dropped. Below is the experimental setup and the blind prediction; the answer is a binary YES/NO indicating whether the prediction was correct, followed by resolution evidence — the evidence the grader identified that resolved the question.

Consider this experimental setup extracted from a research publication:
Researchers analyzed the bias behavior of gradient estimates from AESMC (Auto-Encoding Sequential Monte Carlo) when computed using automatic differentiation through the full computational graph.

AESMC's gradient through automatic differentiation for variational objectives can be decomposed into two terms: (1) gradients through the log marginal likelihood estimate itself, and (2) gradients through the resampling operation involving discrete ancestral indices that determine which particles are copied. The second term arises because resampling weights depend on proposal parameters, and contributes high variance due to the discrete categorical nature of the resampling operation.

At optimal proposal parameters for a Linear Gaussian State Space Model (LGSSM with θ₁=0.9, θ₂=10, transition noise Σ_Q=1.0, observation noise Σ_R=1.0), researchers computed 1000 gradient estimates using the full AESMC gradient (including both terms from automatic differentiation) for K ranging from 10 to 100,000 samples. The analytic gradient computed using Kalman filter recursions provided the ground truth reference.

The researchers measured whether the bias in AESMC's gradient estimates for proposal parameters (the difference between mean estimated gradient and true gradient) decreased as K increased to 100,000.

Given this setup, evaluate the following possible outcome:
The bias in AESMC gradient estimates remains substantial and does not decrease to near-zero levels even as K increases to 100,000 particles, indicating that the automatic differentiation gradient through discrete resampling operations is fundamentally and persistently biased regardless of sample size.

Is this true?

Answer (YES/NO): YES